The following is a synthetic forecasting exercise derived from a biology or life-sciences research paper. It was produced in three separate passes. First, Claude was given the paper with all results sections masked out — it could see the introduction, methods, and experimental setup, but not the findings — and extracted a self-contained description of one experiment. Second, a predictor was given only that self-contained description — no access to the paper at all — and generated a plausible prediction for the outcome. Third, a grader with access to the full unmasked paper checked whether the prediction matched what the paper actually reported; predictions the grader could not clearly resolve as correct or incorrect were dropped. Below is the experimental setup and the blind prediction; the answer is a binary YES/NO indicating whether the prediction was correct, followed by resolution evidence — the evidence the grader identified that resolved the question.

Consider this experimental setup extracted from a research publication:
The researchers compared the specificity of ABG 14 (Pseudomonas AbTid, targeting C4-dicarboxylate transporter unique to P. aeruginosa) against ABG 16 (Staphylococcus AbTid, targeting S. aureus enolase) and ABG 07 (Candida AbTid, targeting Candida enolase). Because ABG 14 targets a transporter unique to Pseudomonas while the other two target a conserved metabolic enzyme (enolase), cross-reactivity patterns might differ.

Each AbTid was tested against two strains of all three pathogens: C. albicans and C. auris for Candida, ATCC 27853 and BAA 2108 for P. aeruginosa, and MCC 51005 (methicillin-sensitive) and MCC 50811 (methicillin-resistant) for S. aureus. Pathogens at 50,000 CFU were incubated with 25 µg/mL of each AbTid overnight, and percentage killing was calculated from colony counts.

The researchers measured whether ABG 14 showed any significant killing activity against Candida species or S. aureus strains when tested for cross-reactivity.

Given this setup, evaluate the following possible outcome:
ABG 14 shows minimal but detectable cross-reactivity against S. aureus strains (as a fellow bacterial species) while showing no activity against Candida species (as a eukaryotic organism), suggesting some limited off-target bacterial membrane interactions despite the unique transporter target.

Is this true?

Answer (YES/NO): NO